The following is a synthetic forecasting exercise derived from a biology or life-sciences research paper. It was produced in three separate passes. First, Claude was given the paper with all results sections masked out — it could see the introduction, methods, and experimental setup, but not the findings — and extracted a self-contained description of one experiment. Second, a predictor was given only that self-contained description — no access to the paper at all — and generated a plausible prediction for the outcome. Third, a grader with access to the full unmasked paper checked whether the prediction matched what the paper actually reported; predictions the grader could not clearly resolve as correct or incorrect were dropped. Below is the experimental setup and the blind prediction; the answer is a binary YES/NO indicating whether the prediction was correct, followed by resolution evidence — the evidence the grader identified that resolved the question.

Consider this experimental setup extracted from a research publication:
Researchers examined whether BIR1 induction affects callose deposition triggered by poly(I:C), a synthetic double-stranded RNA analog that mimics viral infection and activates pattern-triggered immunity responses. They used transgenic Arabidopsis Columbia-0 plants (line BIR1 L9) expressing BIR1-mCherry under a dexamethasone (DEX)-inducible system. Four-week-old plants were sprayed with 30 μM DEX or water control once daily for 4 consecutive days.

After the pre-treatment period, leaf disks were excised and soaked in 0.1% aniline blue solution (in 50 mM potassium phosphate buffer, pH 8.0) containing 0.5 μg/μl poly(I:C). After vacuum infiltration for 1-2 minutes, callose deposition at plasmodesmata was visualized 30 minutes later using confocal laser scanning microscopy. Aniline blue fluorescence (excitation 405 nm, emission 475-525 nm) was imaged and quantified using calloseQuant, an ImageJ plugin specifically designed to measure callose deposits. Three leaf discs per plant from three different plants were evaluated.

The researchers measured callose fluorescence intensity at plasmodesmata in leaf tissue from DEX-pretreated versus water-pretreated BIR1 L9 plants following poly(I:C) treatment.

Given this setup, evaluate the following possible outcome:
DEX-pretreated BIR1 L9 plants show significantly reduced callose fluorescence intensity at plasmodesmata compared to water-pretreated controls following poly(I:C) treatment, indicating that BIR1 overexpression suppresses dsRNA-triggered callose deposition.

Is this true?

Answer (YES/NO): YES